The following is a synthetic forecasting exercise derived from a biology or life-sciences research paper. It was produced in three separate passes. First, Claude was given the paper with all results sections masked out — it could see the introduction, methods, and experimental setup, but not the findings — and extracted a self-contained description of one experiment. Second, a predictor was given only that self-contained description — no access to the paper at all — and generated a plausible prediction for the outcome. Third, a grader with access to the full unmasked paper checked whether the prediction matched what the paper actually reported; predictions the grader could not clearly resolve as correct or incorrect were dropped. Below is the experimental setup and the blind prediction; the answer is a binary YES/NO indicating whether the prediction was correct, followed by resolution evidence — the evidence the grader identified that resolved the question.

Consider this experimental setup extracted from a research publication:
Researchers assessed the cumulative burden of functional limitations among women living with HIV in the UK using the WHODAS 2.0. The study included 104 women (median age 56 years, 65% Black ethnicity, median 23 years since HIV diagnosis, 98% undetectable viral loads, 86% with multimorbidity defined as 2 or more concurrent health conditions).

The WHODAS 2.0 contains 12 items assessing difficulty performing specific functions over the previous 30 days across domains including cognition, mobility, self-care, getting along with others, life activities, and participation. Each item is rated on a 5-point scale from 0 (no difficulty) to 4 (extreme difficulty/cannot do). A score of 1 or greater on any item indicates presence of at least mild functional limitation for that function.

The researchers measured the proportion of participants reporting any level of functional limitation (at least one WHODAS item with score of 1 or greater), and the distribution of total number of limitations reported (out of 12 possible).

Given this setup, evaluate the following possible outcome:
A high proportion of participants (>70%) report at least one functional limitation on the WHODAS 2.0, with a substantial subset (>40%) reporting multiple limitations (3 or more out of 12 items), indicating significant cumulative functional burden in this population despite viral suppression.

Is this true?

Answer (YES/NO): YES